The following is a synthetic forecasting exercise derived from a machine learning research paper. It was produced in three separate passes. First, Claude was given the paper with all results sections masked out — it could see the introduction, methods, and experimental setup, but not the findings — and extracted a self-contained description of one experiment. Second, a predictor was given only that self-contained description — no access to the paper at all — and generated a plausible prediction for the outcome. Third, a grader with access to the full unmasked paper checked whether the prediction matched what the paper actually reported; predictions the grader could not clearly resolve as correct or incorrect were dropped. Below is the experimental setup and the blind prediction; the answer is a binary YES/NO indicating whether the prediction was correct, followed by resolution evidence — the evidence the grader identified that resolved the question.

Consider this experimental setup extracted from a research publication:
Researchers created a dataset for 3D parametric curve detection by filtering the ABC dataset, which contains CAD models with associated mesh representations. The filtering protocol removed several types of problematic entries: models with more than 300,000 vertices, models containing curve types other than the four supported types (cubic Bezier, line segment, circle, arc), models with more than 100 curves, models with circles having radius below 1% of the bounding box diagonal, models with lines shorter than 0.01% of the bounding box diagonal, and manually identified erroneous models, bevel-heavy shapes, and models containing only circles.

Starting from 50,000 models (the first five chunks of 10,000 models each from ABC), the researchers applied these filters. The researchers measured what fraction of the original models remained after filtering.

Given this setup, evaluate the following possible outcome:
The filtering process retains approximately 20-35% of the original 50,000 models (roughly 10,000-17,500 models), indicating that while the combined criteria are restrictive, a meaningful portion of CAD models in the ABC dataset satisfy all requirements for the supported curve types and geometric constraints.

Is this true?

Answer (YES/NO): YES